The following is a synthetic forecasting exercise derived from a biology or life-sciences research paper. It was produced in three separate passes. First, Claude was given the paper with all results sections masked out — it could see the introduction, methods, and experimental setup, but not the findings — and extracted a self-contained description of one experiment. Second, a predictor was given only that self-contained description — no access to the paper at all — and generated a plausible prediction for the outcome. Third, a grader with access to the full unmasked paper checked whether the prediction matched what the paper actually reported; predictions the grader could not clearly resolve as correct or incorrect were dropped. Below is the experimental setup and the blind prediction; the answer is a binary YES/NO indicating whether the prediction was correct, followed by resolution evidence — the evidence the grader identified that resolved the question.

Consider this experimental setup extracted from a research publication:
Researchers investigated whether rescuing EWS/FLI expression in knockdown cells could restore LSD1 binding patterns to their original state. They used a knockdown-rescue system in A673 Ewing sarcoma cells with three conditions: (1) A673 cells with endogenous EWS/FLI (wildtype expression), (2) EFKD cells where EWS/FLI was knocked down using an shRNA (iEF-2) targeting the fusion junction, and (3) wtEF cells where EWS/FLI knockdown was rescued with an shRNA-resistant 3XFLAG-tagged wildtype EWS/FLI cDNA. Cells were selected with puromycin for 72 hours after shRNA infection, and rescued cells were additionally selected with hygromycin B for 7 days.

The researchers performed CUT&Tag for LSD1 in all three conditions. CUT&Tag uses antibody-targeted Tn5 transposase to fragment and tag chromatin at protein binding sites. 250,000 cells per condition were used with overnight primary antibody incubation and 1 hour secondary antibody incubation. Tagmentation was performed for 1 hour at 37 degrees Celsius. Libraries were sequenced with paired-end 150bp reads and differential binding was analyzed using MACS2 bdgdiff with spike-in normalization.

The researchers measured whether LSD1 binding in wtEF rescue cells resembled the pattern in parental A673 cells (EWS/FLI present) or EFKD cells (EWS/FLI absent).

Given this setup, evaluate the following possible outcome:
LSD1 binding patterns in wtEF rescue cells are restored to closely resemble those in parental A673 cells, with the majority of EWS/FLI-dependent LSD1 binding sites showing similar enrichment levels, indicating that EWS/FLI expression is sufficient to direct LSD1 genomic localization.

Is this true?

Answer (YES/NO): YES